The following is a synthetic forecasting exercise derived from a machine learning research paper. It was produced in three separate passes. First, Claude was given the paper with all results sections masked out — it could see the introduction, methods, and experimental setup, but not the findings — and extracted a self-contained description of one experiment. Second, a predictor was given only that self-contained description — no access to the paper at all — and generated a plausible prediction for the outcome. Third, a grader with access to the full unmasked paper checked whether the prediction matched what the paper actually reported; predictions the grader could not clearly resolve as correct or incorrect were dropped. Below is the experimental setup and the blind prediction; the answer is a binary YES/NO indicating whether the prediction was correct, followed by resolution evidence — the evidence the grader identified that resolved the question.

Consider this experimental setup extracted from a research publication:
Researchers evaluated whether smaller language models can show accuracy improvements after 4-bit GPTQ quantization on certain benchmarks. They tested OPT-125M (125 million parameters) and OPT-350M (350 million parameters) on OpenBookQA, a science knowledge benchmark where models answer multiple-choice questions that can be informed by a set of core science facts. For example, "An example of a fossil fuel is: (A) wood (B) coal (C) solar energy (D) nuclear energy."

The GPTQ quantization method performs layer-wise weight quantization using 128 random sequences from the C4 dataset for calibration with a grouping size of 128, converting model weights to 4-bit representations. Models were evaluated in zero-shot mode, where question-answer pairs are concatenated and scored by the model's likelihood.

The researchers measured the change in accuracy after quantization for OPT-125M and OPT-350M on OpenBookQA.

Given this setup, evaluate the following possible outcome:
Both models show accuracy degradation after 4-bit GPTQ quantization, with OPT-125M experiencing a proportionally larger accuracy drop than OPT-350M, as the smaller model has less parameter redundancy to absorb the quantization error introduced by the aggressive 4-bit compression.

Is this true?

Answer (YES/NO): NO